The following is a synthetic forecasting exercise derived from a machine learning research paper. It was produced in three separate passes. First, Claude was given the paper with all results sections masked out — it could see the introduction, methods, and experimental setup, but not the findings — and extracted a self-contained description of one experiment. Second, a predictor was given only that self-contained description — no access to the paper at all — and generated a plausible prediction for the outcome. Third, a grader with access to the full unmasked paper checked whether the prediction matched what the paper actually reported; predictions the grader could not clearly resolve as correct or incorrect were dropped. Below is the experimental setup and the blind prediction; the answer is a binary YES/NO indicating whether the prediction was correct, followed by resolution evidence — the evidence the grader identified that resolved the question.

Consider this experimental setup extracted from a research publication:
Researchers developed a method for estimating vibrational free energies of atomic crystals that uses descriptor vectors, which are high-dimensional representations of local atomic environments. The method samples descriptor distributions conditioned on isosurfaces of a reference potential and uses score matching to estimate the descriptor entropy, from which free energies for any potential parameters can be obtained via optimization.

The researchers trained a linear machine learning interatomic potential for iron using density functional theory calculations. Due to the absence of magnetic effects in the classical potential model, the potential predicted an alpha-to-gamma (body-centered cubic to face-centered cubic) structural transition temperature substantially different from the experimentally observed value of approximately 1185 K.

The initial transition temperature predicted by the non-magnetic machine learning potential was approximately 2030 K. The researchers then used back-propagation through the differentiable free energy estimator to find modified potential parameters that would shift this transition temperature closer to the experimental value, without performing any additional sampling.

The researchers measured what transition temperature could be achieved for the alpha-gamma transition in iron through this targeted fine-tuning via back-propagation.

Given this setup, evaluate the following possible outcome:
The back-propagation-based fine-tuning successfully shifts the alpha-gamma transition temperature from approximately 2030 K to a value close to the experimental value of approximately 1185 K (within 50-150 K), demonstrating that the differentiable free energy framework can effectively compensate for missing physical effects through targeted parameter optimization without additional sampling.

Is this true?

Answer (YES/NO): YES